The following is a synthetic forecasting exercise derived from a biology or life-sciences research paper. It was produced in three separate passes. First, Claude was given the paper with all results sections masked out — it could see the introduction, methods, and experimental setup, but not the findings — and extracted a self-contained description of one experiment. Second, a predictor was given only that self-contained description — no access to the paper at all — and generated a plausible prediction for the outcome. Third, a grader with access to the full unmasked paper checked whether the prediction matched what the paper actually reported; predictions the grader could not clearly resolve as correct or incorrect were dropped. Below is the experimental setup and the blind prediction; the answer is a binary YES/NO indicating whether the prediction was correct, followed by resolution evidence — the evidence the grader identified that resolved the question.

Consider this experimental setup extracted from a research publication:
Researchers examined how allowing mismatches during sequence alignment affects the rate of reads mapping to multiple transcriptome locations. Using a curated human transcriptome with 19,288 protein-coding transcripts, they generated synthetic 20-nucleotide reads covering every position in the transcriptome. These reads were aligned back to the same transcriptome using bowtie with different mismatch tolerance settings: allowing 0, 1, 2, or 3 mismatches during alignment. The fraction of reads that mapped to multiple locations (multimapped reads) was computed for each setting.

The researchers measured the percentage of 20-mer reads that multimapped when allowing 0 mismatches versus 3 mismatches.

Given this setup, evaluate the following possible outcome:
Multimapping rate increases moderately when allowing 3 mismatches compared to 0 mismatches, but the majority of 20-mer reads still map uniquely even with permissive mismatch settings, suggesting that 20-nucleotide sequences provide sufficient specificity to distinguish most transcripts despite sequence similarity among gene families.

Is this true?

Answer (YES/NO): NO